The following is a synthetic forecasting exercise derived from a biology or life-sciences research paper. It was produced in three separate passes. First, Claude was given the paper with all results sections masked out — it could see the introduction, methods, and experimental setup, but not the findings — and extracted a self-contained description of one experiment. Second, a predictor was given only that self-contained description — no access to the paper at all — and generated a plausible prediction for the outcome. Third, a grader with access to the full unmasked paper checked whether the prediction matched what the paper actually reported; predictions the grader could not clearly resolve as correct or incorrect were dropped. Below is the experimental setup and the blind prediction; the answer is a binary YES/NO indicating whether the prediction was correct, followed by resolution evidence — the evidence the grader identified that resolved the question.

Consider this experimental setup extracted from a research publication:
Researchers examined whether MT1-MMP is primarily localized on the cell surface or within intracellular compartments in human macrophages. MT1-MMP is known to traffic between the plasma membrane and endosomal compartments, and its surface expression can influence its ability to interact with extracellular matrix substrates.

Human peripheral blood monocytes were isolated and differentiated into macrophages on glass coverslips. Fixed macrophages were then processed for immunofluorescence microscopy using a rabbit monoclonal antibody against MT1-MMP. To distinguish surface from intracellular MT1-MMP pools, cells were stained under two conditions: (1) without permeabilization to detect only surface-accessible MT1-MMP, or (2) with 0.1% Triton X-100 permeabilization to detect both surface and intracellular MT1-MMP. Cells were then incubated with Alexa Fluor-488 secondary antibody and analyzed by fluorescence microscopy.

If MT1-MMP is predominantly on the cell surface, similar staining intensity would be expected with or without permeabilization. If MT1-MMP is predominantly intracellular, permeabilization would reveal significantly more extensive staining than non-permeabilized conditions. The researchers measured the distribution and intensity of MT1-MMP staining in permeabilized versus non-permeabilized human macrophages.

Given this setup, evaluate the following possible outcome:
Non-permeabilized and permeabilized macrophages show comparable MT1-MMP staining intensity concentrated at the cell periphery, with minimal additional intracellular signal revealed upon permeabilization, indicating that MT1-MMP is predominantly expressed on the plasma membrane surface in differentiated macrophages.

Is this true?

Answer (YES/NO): NO